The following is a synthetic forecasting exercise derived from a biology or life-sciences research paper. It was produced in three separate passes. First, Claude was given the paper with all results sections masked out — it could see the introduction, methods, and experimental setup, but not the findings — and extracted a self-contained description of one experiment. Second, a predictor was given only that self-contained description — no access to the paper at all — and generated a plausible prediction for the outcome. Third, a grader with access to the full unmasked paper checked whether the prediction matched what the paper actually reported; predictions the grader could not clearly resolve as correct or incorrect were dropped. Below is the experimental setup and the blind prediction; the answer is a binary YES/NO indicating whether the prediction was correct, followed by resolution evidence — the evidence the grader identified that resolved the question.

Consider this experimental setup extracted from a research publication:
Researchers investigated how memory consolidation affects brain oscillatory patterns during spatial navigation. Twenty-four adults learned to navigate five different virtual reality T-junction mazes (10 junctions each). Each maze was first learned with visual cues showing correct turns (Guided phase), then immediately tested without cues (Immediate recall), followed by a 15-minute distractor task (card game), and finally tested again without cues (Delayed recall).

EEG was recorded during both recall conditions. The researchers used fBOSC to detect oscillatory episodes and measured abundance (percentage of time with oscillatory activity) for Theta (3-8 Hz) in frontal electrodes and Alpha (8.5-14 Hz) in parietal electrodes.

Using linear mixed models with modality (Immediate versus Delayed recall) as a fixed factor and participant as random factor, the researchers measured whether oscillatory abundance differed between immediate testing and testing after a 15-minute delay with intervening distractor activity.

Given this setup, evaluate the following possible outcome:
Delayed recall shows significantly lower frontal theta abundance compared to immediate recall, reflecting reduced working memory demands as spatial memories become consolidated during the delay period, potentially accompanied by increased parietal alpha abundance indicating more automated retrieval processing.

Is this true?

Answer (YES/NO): NO